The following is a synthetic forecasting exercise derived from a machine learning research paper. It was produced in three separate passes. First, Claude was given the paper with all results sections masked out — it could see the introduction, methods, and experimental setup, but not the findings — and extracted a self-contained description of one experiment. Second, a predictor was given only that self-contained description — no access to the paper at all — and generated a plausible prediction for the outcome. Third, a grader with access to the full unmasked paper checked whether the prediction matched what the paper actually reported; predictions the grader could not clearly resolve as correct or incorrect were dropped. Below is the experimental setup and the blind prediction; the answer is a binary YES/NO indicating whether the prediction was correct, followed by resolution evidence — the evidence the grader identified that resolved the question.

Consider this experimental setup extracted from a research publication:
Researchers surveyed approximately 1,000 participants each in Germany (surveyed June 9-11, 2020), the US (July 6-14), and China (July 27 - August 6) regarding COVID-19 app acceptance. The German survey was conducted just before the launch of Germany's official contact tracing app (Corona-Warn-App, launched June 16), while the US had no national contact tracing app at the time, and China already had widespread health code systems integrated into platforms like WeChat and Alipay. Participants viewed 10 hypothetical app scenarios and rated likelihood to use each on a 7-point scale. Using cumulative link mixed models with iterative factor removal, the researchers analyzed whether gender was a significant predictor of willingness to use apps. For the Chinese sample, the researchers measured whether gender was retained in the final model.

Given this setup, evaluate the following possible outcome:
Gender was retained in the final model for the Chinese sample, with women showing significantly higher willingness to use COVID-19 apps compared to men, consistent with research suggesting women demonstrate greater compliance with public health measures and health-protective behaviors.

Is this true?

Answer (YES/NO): NO